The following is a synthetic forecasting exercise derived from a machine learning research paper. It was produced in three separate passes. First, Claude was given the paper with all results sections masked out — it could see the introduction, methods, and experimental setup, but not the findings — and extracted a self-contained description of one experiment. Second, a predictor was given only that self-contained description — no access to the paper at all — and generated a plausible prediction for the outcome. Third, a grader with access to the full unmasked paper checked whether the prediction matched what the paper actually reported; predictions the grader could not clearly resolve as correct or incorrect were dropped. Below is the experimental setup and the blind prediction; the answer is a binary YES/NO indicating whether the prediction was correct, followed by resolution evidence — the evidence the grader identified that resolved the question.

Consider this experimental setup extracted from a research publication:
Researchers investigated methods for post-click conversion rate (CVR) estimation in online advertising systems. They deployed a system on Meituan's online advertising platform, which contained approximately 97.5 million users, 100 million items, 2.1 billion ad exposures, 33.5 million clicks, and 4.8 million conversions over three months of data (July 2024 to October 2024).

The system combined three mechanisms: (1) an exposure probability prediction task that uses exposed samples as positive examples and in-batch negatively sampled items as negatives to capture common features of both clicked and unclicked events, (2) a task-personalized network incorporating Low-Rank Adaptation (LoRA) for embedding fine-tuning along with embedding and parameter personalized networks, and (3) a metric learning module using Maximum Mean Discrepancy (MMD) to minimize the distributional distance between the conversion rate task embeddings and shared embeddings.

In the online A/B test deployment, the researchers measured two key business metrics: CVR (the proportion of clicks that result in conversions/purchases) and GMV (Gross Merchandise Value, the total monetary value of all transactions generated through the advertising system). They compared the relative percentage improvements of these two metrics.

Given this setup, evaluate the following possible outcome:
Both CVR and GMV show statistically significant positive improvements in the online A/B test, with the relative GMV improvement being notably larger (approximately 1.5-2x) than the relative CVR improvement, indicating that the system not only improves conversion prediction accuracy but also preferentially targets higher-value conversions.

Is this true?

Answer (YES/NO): NO